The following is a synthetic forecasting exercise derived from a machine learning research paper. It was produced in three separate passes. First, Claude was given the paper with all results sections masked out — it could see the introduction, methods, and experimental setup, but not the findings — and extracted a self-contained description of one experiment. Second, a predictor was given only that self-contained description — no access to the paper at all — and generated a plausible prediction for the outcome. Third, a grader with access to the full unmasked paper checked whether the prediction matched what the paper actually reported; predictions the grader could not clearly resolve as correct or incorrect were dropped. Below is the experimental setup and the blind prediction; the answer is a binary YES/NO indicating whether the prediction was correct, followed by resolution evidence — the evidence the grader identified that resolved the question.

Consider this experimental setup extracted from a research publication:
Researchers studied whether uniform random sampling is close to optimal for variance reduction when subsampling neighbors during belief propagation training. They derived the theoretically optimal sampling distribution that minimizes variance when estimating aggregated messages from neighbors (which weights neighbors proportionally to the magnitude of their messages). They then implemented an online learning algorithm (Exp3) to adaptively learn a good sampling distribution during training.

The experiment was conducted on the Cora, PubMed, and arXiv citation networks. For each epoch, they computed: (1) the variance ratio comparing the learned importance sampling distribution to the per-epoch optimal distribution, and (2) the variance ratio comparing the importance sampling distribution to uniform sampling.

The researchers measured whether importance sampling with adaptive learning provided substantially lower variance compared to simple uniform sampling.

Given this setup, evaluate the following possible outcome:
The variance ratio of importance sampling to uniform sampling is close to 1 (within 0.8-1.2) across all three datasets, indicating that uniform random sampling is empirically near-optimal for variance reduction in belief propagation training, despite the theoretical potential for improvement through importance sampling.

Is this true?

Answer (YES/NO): YES